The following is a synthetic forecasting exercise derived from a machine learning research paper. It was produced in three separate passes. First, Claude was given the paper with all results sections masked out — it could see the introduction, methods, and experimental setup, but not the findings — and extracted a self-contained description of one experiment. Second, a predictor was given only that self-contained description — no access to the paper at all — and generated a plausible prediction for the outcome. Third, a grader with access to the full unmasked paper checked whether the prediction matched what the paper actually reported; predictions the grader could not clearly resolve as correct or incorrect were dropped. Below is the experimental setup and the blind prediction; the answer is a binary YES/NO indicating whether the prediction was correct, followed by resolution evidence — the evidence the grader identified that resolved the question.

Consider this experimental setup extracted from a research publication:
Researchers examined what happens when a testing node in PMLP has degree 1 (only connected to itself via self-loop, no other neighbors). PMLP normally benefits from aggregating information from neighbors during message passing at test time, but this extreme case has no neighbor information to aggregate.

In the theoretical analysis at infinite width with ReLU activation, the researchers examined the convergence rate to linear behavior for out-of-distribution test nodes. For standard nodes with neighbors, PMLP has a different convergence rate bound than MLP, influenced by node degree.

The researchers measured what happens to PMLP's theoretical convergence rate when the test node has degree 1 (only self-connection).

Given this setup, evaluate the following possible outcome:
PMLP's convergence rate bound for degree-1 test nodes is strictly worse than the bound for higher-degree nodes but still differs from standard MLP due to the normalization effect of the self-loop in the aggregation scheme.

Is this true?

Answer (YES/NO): NO